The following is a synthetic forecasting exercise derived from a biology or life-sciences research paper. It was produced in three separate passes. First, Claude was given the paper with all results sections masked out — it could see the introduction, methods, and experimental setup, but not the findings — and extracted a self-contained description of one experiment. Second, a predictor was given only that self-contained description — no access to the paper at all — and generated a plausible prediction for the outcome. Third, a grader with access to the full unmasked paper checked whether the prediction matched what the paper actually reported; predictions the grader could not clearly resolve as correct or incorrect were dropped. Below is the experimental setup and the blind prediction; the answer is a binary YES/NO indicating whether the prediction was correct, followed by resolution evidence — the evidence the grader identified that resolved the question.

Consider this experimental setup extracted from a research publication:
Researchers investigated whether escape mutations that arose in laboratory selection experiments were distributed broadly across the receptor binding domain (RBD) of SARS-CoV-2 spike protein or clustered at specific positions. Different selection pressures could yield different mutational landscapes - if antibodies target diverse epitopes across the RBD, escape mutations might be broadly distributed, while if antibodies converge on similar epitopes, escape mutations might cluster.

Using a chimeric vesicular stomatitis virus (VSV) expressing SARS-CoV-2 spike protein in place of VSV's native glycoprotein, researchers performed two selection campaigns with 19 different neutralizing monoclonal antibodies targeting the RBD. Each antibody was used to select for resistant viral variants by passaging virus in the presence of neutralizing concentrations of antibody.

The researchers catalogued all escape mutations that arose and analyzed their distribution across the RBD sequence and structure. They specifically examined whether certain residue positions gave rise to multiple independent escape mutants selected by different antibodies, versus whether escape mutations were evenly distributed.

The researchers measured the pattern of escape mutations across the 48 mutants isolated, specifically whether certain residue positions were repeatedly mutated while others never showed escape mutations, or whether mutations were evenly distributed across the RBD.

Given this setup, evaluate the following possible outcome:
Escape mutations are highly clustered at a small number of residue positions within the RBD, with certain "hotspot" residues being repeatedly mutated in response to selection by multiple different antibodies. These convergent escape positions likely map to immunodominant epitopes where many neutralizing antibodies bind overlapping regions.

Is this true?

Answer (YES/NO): YES